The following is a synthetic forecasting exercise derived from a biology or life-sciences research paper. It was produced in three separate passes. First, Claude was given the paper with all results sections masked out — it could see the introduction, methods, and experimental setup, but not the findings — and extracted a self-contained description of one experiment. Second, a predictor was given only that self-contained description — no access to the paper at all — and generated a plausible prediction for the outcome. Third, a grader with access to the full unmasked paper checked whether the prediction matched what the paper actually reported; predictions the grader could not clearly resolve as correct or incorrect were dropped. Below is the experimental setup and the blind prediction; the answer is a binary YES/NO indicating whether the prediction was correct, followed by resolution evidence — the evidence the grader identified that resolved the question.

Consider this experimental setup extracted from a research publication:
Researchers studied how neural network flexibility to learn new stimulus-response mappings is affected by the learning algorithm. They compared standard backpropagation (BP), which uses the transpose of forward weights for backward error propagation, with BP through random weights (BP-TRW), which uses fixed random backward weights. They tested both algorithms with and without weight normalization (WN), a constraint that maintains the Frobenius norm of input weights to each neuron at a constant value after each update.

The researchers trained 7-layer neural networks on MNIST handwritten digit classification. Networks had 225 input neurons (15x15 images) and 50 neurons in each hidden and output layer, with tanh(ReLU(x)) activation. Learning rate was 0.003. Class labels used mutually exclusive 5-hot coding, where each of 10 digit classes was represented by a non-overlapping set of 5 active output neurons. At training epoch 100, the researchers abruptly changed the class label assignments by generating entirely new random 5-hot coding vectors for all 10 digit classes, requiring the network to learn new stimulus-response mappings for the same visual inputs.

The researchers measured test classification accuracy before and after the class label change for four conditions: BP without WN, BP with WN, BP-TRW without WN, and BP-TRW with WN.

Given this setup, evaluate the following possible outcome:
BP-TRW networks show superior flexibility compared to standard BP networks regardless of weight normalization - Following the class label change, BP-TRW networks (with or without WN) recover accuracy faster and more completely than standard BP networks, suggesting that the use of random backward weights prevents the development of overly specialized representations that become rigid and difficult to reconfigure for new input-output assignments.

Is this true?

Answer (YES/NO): NO